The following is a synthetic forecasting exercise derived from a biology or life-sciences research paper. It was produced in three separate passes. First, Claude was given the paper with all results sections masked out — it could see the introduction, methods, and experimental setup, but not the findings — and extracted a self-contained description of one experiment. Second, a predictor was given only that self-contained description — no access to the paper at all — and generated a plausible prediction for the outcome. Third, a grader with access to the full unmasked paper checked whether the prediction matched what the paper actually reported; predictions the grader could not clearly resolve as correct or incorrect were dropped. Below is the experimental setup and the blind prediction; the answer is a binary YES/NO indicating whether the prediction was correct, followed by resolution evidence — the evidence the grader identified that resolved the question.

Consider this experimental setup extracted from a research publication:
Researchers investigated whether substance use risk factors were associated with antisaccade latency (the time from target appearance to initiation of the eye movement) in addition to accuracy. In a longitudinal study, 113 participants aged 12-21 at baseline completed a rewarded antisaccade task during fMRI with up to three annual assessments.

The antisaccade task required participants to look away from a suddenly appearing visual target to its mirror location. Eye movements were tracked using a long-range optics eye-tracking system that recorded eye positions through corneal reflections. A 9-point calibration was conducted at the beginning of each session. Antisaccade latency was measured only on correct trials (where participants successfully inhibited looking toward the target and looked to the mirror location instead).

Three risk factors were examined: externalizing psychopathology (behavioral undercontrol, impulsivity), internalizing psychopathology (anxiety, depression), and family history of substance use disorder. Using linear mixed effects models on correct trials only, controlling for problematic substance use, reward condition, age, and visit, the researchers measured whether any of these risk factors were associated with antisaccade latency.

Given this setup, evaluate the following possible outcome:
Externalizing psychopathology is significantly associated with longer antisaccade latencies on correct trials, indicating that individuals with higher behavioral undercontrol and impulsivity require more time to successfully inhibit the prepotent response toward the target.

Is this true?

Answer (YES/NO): NO